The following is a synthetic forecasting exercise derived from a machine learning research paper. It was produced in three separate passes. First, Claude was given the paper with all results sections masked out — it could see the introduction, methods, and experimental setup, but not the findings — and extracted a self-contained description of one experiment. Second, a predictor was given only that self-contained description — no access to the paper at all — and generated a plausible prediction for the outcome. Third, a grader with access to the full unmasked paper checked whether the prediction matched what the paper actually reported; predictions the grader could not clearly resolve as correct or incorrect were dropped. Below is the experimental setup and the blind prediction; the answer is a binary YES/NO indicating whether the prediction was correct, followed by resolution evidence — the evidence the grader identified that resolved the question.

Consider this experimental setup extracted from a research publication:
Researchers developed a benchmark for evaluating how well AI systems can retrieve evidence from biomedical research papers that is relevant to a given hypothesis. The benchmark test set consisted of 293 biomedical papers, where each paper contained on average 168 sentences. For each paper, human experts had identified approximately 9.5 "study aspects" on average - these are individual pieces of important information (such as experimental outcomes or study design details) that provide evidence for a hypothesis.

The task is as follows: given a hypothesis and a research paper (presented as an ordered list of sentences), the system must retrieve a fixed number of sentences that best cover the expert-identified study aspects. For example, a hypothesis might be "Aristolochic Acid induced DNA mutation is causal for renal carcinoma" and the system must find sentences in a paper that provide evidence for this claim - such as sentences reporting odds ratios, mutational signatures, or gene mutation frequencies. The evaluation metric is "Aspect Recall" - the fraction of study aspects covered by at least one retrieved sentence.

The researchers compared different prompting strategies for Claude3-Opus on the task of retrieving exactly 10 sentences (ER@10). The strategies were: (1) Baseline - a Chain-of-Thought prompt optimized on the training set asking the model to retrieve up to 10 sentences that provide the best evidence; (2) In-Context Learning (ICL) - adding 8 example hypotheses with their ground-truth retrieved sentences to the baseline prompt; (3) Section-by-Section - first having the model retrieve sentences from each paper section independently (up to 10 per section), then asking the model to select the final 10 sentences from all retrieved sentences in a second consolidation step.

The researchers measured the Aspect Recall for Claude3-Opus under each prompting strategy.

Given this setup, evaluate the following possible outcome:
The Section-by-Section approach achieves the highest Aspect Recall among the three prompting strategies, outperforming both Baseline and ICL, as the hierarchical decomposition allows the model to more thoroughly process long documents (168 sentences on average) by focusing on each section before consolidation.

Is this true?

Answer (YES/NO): YES